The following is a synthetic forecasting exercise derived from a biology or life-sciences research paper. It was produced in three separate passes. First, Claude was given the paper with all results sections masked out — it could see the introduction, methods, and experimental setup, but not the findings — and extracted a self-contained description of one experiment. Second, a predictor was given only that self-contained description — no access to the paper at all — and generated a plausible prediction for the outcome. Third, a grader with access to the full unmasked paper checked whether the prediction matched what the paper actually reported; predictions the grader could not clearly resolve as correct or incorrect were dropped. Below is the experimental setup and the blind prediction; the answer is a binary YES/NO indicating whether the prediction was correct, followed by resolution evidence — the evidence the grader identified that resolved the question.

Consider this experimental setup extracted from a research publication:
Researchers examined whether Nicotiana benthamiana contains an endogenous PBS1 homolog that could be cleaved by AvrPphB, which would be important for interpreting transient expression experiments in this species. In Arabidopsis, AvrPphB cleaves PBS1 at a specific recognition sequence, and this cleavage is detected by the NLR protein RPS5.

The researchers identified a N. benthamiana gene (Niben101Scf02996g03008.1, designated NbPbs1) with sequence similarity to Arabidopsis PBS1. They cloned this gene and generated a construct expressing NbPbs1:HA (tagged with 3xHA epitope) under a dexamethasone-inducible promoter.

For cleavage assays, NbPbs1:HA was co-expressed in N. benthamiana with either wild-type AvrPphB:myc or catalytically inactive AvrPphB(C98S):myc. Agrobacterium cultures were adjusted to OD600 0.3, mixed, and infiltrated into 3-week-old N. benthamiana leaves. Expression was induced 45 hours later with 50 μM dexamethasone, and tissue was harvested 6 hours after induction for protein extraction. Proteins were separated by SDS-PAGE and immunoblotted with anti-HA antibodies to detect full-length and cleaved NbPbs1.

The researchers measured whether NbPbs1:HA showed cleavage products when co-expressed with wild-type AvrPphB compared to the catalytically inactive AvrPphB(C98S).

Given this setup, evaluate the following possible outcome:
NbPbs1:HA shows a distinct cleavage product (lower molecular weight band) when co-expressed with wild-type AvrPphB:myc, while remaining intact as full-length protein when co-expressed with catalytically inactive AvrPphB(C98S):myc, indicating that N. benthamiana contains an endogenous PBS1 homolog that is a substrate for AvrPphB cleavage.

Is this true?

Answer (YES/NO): YES